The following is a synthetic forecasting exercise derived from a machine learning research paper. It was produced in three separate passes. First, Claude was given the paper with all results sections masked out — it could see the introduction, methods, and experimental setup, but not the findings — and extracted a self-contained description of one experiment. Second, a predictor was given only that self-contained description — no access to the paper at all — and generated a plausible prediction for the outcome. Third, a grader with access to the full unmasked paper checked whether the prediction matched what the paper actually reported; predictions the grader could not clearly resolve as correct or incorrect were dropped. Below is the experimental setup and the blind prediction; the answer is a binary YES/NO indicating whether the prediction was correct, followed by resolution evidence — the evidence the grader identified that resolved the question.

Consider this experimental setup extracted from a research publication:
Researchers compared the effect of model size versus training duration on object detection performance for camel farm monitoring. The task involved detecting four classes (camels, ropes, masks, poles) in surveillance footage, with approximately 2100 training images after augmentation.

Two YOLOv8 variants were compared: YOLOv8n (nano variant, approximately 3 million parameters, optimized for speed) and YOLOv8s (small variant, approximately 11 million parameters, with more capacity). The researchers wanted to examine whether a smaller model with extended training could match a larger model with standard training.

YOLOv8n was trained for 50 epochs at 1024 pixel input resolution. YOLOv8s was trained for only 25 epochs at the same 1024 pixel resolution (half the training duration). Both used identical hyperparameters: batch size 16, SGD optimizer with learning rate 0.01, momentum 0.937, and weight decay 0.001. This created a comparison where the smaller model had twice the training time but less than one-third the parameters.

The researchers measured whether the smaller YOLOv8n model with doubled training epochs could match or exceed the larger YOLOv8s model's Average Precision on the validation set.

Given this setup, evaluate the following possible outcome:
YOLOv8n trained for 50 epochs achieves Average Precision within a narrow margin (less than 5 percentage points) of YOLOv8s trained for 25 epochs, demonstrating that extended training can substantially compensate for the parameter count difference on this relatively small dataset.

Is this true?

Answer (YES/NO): YES